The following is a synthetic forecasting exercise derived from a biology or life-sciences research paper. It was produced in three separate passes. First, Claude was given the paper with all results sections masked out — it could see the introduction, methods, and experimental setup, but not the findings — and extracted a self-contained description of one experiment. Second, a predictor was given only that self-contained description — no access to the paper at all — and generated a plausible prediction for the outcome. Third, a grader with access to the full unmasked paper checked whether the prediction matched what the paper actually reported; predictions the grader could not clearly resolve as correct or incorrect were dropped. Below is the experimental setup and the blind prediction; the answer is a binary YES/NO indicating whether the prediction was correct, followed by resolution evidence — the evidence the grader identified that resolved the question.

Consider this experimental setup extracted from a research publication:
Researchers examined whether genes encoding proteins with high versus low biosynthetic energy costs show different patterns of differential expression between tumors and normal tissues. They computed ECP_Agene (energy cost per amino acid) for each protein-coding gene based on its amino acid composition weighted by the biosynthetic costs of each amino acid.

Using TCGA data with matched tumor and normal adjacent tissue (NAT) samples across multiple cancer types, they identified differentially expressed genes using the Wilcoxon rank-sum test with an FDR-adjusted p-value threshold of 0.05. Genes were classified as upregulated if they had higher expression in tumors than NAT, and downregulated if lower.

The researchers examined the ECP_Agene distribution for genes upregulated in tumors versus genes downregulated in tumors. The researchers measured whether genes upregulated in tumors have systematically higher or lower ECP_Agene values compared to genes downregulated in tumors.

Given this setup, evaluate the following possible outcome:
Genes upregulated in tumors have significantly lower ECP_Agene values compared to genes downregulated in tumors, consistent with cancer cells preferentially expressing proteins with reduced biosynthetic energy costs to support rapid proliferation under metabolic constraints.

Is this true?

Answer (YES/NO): YES